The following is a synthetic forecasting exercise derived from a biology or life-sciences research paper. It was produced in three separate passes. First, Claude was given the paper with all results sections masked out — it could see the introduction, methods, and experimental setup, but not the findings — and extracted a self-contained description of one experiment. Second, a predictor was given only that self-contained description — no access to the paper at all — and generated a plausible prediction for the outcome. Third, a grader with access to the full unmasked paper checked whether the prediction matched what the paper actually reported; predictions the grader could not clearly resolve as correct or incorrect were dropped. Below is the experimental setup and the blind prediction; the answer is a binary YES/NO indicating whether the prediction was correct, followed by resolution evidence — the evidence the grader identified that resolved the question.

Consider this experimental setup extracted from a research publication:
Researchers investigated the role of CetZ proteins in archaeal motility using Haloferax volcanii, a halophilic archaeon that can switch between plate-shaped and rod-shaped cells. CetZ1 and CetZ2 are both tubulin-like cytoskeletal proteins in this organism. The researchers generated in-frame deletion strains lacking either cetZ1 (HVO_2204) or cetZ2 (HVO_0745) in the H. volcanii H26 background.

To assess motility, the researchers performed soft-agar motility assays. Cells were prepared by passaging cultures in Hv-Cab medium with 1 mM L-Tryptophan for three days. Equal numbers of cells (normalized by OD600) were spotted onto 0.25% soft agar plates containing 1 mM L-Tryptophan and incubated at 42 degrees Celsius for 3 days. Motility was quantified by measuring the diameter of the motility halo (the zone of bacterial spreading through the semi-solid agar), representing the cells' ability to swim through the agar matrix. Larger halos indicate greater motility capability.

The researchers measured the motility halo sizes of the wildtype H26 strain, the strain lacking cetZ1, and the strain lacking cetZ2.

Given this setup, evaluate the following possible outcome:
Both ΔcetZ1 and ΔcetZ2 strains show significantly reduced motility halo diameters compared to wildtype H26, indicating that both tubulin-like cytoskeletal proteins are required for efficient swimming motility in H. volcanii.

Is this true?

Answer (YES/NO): NO